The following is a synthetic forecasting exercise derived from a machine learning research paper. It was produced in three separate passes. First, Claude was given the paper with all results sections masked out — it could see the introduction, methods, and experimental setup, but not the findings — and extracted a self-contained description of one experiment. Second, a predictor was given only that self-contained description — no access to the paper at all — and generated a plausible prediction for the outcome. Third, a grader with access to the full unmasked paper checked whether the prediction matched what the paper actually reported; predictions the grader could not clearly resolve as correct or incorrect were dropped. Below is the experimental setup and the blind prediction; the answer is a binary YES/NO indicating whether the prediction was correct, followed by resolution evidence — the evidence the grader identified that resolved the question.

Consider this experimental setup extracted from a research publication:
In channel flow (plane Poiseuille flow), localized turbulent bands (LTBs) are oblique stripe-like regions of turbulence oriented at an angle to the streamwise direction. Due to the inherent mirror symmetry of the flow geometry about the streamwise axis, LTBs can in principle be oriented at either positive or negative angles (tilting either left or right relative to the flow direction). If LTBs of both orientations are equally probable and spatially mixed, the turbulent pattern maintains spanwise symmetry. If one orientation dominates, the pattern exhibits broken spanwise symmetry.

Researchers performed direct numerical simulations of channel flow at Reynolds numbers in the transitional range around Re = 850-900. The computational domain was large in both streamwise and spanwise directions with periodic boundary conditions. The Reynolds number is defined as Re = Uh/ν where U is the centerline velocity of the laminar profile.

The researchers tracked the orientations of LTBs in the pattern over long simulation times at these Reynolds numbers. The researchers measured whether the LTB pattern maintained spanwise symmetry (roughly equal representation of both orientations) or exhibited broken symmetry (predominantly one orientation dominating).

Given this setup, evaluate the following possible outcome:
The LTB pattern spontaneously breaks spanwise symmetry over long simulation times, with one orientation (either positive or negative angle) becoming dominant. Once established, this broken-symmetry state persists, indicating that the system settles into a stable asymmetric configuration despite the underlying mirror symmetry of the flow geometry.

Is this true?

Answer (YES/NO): YES